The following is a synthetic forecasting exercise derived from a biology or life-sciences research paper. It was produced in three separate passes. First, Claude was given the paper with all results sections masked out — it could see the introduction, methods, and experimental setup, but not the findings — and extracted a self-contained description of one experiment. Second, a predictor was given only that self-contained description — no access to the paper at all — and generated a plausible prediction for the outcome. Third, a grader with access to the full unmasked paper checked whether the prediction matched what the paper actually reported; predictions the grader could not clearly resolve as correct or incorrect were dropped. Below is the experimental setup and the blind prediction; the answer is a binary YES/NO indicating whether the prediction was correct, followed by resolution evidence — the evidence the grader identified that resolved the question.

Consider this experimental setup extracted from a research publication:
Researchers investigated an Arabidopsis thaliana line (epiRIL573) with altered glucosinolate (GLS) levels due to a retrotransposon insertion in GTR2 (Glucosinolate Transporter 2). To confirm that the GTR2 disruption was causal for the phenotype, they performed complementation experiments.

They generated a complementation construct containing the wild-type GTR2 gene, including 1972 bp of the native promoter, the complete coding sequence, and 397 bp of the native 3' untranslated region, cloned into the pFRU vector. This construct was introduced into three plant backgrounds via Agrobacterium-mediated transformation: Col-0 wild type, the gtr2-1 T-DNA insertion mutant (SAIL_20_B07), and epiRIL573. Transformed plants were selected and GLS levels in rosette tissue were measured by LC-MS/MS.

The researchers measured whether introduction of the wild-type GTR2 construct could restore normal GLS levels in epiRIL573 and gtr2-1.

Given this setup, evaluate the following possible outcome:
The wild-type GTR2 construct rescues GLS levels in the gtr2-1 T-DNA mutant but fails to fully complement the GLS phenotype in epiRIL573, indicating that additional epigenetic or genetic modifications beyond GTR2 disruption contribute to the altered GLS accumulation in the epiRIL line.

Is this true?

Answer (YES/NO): NO